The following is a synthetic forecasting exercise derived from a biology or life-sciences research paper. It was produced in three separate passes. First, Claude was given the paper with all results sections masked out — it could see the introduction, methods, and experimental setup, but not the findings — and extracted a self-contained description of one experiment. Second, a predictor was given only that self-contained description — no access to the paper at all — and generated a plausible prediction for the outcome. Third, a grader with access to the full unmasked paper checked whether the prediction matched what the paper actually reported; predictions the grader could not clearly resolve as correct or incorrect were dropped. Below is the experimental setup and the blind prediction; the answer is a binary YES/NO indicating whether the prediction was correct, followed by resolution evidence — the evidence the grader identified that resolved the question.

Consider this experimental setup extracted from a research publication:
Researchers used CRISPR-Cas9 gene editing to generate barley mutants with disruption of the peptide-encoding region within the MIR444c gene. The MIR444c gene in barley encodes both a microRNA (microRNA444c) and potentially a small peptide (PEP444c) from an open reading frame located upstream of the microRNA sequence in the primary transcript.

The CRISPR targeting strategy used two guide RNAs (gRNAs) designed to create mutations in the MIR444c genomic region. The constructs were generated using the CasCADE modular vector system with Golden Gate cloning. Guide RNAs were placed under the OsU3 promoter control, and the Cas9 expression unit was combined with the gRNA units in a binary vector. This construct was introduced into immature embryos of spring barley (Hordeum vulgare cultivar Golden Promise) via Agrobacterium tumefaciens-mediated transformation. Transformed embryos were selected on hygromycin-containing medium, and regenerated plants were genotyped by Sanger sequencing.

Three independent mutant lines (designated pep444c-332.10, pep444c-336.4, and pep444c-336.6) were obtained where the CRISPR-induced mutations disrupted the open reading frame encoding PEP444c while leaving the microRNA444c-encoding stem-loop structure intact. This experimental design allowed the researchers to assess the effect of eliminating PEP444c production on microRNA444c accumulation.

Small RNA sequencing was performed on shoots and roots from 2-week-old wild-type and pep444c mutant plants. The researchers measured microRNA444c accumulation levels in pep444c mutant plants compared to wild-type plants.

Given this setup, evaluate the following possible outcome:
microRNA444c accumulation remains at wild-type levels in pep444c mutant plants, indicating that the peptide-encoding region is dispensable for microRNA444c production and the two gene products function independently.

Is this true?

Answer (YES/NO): NO